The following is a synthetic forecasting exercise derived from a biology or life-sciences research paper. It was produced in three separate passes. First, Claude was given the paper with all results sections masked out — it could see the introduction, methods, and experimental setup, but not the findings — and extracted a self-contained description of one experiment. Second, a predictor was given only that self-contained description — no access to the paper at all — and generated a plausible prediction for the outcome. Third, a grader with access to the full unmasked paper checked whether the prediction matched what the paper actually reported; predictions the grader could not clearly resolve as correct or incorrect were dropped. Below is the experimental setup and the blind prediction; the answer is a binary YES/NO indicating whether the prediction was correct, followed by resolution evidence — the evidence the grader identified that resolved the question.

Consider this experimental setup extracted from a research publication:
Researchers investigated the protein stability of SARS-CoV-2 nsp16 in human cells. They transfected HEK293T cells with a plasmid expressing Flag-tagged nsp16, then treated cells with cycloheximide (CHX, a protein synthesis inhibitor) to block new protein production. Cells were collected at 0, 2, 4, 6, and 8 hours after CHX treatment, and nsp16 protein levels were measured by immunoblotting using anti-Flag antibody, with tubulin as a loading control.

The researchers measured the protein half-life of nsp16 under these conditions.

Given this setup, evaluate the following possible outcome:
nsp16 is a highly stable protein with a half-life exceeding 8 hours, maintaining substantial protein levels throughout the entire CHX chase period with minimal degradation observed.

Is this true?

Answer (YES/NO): NO